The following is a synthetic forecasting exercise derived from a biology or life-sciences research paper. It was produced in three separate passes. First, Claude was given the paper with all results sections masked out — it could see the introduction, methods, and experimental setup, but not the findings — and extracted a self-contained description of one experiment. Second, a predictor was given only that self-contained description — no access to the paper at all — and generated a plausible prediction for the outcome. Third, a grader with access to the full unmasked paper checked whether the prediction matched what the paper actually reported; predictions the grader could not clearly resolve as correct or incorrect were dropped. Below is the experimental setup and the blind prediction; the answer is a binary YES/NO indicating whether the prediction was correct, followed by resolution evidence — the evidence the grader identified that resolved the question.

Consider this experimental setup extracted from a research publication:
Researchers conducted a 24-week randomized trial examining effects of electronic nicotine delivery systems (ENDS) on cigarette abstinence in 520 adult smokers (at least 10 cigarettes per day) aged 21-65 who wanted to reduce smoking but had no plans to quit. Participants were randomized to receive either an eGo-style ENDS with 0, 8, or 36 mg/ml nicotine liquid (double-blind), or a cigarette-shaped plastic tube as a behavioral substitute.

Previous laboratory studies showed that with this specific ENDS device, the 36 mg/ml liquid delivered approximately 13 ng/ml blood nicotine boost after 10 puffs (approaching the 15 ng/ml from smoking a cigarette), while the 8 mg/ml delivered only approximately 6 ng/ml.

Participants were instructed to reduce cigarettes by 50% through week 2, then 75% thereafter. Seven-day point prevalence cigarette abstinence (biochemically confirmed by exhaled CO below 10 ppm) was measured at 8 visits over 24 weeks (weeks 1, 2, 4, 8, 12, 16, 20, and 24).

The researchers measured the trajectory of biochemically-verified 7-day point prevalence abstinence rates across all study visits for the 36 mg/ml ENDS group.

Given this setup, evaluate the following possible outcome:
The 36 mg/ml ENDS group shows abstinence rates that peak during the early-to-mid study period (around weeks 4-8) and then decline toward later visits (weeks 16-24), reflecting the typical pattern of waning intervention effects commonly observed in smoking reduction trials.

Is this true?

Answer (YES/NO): NO